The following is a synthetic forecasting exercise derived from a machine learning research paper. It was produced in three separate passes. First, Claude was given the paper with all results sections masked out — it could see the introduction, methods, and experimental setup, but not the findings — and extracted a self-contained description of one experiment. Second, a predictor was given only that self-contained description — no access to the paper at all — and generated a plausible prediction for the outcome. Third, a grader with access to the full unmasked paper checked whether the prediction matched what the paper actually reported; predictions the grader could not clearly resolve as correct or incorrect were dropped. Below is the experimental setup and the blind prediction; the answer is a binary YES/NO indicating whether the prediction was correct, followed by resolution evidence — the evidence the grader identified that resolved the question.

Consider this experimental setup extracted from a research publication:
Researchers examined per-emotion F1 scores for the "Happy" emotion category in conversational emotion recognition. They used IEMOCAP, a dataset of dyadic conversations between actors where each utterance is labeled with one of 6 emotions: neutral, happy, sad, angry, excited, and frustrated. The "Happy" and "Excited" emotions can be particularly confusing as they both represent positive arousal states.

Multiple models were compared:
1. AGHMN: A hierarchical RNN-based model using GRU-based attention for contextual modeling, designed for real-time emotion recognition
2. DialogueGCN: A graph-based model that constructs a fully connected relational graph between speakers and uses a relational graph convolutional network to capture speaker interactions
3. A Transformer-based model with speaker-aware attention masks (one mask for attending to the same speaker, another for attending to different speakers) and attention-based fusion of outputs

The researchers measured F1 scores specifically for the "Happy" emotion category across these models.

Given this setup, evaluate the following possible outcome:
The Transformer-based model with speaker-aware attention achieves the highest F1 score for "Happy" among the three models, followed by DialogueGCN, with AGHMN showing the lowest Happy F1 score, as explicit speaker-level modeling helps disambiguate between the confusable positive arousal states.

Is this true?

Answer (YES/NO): NO